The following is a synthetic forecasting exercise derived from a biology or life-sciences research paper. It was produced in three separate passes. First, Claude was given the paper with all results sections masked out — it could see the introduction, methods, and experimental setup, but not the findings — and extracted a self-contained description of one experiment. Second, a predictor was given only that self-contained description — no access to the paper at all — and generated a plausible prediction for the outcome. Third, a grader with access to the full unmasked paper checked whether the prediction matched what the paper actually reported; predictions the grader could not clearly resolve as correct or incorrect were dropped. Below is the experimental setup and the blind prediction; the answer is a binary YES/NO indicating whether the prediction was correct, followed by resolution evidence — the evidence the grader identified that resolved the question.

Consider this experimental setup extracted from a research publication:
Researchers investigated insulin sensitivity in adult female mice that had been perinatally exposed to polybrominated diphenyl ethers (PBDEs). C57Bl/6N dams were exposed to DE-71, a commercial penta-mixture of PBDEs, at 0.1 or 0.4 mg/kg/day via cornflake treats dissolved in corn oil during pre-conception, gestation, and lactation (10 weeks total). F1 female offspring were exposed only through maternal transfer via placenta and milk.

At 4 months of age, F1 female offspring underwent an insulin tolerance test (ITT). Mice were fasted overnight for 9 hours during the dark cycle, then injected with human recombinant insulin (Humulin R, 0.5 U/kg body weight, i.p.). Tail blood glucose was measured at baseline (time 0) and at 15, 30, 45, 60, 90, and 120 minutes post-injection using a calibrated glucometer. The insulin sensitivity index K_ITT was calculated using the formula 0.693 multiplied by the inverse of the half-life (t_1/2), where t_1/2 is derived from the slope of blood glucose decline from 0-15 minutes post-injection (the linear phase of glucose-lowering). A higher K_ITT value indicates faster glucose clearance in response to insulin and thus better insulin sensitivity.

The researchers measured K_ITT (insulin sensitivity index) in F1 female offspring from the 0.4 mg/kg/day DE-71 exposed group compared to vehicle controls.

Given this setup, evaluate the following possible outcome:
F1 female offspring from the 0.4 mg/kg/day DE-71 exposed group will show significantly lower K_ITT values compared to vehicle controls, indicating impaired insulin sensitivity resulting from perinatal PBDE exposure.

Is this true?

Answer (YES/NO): NO